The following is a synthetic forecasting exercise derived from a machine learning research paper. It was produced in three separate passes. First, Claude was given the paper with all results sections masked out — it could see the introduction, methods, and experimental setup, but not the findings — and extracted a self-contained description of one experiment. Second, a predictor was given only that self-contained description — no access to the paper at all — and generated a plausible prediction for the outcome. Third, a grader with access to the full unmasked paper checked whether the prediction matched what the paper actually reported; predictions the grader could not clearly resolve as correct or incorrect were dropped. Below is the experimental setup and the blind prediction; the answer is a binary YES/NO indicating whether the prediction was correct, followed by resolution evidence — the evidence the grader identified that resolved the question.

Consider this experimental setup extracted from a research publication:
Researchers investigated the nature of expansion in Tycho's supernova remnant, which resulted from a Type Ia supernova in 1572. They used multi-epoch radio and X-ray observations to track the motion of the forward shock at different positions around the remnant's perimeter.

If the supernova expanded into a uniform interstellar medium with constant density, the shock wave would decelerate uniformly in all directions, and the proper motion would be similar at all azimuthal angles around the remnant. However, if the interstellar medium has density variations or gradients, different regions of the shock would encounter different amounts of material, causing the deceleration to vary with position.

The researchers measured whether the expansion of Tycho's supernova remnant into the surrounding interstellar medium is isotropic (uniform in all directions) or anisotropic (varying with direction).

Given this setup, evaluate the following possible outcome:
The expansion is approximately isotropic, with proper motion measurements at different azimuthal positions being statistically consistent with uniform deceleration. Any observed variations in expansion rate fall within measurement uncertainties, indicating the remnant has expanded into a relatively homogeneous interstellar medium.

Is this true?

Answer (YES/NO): NO